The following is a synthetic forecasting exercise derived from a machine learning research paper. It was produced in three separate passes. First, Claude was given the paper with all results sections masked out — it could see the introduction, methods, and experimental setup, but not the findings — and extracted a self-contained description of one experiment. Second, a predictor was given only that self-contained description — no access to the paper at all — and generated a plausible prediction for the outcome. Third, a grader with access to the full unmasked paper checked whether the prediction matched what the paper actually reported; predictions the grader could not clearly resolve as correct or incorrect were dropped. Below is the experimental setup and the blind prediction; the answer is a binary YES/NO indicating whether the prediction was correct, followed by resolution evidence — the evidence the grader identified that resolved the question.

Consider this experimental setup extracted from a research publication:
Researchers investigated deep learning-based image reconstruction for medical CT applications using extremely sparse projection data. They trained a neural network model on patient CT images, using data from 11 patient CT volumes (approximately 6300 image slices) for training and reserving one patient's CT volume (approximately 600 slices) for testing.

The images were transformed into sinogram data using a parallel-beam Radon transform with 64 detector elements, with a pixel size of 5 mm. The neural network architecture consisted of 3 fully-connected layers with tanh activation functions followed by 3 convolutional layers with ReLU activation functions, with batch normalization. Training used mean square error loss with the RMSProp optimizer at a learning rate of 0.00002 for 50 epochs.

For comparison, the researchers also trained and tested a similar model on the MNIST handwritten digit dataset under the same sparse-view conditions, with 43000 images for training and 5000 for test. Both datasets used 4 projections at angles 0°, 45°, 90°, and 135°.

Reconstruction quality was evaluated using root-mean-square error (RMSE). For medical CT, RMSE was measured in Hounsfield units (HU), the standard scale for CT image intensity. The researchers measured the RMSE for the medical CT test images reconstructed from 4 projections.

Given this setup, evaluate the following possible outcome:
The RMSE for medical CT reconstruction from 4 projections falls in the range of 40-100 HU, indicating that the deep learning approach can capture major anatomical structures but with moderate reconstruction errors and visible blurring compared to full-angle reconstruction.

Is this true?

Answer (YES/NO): NO